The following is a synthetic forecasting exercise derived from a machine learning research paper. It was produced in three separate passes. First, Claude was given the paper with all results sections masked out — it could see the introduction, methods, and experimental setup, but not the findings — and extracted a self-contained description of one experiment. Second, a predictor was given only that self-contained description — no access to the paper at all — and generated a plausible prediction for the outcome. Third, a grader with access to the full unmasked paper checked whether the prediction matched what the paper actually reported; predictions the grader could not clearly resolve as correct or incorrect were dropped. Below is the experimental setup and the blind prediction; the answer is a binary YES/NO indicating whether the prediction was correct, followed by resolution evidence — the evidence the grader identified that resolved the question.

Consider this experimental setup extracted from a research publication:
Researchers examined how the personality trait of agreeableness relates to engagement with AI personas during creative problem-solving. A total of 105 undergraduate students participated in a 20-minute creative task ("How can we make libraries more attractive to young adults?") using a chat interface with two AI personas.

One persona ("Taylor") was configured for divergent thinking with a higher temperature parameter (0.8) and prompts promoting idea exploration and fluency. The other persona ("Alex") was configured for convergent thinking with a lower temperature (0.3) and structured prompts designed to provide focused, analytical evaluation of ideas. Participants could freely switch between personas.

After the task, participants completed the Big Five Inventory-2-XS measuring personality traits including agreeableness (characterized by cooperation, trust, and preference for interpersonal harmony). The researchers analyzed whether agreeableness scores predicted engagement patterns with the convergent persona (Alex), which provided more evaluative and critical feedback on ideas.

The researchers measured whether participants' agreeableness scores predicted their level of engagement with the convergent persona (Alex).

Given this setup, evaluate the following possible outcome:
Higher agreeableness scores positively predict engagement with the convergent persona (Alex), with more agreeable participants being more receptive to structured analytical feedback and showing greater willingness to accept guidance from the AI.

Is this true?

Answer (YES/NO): NO